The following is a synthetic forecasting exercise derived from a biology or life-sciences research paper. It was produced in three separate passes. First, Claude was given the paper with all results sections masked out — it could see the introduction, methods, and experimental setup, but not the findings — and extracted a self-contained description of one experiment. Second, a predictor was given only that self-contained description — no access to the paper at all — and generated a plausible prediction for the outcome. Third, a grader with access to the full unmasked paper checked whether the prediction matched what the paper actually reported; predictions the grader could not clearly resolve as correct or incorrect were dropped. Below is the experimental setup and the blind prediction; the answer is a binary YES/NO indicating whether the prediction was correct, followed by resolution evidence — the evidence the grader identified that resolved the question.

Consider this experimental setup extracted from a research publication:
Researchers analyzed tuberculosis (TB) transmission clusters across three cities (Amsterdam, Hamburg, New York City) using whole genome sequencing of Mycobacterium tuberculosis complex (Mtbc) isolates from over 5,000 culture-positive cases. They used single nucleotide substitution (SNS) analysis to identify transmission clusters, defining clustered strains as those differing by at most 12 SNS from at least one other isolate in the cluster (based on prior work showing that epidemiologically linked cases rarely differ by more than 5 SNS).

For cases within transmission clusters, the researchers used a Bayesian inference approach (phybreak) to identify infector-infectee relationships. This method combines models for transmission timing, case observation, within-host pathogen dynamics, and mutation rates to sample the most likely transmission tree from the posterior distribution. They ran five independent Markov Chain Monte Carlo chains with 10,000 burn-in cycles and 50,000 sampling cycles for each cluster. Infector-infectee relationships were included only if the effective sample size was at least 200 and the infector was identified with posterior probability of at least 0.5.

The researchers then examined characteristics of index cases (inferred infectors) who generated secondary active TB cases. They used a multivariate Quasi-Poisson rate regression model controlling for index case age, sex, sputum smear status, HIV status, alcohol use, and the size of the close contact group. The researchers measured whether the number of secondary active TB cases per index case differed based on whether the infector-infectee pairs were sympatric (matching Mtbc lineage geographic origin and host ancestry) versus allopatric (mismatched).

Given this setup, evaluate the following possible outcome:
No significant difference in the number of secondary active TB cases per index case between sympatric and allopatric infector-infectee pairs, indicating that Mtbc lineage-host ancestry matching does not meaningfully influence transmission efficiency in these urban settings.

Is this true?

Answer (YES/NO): NO